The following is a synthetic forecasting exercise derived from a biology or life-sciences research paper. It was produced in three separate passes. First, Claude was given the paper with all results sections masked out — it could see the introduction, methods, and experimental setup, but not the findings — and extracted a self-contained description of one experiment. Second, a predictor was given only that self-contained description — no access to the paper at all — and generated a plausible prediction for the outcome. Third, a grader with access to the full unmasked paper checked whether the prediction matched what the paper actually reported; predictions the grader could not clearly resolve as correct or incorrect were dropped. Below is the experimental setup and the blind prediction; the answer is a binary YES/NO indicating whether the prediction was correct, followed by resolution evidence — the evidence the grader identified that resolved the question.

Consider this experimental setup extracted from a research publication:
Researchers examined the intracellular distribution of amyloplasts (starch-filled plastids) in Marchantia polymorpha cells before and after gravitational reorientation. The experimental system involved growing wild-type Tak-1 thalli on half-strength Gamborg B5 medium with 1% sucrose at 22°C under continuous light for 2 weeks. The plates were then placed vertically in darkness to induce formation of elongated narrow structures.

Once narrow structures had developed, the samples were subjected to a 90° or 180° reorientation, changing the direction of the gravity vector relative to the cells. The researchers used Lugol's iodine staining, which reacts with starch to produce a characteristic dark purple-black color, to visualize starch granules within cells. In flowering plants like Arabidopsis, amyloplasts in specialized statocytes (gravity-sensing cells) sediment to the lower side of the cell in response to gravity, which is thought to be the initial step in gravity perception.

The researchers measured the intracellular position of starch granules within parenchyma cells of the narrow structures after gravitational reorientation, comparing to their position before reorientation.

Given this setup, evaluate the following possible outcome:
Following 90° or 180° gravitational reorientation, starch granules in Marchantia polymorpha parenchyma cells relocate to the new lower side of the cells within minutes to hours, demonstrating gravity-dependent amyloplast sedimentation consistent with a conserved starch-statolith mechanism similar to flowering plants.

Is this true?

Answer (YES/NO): NO